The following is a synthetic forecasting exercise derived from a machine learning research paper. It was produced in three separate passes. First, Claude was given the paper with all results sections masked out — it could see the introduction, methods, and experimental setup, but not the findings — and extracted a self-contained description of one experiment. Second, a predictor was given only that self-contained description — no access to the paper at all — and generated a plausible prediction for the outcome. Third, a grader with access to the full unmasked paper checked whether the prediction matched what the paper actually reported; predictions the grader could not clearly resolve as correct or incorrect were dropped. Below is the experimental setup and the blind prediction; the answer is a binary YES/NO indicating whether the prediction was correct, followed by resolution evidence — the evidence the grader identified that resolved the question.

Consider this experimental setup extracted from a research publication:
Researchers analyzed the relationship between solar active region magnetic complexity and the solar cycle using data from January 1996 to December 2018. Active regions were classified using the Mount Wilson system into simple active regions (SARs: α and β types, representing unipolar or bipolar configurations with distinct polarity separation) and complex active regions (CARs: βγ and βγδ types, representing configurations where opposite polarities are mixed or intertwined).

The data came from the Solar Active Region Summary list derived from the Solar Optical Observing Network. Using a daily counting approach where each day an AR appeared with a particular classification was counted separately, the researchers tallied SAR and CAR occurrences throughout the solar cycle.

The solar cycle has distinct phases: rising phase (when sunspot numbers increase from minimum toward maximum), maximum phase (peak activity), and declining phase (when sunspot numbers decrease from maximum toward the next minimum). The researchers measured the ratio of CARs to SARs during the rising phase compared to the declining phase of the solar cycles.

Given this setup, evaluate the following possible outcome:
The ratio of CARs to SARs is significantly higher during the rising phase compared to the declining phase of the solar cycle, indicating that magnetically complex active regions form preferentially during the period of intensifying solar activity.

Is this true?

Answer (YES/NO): NO